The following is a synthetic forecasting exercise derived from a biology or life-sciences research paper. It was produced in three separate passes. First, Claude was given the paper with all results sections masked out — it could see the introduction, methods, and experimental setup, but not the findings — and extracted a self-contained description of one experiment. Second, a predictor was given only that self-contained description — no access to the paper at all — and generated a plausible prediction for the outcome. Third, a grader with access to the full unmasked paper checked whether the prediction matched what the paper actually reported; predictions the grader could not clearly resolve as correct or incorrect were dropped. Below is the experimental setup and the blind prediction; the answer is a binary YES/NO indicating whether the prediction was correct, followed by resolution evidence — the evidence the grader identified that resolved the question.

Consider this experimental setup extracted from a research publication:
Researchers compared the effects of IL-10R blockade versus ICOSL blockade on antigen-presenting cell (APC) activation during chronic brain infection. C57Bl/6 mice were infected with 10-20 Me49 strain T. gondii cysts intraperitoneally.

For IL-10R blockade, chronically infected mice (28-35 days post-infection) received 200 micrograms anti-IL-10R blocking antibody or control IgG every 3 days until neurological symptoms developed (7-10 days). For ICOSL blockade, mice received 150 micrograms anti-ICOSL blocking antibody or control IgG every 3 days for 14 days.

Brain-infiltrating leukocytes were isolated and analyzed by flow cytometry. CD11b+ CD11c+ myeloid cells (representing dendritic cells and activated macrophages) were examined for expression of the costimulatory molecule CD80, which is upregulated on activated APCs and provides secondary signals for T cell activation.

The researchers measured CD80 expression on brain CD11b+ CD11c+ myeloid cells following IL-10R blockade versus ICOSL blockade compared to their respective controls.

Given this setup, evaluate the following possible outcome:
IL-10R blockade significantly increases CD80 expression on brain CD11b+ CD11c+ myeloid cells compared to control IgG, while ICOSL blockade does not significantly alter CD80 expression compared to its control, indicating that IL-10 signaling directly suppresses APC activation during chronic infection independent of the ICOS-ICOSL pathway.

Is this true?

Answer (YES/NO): YES